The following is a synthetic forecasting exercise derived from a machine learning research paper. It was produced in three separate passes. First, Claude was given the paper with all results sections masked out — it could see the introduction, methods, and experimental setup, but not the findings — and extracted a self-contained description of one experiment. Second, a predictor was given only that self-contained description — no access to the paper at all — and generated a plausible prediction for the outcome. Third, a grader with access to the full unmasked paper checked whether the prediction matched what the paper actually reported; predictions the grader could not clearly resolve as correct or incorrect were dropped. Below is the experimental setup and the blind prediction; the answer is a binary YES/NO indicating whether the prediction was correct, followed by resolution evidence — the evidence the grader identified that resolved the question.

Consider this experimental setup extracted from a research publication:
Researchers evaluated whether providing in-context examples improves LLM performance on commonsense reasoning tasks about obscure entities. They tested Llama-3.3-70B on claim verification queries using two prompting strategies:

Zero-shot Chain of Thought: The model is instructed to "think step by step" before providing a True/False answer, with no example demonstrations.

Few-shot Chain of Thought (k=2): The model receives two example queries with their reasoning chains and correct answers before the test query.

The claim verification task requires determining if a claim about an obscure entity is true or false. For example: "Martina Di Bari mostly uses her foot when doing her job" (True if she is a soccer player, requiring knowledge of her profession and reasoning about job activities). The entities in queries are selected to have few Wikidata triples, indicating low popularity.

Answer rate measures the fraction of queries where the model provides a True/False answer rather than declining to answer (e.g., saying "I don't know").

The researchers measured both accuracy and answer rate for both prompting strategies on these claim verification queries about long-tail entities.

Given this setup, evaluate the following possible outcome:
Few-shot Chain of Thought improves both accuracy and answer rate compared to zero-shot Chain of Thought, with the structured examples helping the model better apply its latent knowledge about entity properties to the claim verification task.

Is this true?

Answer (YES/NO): NO